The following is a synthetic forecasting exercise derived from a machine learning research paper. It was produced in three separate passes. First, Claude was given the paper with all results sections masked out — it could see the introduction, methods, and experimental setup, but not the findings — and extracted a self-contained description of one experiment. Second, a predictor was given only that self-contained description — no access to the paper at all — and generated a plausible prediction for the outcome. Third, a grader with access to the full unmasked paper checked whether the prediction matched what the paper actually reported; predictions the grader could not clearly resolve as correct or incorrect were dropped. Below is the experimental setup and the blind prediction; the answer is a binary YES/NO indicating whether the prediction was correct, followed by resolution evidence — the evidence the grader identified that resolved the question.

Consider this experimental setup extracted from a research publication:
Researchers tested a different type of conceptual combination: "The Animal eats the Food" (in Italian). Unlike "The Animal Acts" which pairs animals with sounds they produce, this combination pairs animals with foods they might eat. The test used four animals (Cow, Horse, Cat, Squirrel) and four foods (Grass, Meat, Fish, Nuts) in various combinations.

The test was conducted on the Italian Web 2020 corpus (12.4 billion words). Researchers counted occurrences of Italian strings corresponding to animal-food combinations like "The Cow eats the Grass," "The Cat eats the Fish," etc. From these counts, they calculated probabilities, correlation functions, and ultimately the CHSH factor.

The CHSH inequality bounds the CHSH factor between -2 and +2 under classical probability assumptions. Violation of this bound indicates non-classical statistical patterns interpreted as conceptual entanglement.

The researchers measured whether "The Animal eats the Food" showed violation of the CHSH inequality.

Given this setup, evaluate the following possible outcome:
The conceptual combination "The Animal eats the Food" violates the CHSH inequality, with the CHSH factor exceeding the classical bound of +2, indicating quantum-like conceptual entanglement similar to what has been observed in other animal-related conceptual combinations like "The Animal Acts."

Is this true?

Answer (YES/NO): YES